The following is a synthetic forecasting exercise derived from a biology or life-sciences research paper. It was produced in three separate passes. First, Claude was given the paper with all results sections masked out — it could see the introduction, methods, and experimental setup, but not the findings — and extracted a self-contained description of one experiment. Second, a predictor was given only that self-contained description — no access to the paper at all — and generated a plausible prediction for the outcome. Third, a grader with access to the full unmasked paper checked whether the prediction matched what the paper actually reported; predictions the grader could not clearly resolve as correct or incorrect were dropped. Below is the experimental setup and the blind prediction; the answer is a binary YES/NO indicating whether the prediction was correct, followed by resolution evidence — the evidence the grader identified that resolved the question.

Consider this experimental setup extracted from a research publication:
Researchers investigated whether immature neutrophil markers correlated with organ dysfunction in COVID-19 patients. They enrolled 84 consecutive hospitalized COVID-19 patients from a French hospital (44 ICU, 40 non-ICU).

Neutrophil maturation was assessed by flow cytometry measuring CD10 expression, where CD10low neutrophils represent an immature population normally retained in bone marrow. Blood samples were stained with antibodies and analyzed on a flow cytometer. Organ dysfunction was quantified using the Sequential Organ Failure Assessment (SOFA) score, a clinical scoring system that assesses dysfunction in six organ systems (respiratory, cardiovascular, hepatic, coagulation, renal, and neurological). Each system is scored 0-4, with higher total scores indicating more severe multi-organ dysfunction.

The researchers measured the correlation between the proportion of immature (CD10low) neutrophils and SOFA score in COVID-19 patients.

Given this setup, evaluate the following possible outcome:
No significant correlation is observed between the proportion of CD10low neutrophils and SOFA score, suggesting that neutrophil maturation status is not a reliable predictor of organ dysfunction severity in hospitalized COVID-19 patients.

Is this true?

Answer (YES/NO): NO